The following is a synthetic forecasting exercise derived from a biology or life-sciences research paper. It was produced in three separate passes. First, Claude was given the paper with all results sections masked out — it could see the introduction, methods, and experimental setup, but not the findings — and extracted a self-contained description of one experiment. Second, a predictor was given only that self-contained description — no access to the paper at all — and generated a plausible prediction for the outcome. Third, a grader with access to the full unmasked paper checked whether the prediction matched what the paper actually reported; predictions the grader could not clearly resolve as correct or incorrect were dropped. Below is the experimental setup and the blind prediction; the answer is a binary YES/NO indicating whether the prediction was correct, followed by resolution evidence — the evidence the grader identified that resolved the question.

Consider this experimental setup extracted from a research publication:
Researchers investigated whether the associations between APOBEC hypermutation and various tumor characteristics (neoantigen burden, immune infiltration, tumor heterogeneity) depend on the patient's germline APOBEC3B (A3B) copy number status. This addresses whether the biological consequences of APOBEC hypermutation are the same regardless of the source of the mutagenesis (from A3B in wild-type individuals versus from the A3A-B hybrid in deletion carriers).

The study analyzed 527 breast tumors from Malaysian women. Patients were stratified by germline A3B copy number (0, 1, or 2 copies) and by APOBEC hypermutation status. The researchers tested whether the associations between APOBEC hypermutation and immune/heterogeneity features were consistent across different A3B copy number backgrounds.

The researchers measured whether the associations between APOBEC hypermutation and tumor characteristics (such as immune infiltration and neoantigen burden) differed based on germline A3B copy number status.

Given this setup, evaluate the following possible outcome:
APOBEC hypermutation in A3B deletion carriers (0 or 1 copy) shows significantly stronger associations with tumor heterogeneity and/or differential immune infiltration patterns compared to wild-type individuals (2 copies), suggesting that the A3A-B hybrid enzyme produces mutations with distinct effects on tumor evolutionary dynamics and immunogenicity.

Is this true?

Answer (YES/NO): NO